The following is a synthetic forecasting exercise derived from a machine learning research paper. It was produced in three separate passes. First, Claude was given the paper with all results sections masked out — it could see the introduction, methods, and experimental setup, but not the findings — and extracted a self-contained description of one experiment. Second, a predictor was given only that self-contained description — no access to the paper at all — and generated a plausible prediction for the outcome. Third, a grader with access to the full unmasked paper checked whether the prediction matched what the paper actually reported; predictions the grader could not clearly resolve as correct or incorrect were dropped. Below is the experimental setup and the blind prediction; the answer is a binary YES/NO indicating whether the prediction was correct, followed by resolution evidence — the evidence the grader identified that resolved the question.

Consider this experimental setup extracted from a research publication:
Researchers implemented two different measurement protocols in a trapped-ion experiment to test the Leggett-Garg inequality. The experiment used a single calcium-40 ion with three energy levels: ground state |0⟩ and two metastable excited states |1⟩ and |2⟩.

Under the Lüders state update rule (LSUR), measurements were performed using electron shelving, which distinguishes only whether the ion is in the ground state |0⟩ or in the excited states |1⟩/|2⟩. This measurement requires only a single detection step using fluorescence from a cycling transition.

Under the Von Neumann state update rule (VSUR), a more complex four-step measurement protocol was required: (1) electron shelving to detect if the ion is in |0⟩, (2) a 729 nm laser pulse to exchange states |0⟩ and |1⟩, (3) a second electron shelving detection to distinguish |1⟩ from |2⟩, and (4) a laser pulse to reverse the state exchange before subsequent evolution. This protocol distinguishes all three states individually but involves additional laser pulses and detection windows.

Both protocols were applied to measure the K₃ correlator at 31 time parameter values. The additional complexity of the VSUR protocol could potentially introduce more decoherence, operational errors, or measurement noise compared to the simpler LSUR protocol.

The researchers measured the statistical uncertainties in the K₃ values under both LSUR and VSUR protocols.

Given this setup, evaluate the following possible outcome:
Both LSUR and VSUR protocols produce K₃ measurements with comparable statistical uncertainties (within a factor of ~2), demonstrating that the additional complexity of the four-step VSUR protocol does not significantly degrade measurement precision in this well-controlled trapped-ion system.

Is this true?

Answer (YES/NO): YES